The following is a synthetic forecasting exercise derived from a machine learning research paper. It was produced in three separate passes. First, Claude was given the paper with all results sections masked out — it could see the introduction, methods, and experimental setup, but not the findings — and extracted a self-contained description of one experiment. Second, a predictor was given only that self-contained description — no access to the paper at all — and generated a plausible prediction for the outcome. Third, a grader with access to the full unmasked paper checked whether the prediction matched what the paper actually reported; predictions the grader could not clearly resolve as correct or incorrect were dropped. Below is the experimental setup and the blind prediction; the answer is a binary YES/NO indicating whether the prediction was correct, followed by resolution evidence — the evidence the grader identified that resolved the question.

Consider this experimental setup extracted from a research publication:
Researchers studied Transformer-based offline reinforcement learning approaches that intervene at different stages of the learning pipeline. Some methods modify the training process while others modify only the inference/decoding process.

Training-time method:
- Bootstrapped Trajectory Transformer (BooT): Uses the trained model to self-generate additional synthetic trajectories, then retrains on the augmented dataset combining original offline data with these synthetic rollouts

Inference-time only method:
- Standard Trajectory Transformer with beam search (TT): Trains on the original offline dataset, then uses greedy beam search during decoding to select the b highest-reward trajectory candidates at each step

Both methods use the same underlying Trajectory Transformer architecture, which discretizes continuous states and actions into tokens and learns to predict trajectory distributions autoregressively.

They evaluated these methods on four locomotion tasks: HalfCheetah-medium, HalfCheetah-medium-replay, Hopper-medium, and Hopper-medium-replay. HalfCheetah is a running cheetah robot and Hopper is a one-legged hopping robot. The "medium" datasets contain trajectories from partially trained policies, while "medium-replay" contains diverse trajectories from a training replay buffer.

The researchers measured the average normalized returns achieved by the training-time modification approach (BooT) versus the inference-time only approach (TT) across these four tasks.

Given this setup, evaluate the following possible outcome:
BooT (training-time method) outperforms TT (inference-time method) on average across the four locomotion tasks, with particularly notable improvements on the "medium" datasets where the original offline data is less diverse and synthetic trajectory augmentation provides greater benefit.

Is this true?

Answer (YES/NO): YES